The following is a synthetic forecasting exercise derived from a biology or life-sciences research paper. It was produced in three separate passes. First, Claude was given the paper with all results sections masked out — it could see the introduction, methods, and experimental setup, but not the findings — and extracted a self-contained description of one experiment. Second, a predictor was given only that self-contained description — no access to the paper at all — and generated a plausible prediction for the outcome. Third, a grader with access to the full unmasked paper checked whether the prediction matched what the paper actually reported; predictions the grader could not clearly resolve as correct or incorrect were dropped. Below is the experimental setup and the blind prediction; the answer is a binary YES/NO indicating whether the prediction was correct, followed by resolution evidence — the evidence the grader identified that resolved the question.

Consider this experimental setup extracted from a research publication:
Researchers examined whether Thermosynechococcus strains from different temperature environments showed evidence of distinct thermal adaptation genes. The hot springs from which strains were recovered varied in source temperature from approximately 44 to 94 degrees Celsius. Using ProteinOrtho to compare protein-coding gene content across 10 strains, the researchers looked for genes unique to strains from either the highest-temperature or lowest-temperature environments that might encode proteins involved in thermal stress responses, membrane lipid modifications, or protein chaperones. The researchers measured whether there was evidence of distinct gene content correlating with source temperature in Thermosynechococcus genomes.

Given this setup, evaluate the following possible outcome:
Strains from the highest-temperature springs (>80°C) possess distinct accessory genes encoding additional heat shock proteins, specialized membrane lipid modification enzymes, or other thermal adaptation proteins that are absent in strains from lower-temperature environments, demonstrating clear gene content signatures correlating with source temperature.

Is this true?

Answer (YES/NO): NO